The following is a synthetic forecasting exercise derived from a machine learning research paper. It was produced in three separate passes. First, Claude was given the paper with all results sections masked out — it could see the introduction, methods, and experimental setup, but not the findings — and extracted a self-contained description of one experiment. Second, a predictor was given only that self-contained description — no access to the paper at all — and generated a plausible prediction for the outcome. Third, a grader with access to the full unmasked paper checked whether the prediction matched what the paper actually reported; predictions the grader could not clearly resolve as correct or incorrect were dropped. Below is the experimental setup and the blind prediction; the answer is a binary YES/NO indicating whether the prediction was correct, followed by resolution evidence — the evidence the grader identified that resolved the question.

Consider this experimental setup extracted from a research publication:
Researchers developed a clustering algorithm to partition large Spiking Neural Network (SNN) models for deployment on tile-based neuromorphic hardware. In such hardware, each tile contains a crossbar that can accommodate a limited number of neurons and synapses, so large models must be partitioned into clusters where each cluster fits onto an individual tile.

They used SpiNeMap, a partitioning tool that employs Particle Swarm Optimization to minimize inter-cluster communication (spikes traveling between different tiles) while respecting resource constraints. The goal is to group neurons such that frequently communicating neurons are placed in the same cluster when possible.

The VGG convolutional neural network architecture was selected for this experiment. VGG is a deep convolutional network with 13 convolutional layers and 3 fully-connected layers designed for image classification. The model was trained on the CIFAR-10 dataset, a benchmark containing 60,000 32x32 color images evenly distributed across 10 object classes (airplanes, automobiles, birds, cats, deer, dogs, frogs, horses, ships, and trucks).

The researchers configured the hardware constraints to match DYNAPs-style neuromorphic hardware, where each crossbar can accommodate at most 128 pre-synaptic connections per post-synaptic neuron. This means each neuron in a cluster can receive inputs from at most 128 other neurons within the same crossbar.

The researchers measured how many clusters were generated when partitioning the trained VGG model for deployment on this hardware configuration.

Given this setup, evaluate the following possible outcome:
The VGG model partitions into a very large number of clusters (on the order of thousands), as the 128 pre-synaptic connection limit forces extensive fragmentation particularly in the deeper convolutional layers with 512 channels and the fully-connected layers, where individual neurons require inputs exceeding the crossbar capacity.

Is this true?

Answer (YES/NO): NO